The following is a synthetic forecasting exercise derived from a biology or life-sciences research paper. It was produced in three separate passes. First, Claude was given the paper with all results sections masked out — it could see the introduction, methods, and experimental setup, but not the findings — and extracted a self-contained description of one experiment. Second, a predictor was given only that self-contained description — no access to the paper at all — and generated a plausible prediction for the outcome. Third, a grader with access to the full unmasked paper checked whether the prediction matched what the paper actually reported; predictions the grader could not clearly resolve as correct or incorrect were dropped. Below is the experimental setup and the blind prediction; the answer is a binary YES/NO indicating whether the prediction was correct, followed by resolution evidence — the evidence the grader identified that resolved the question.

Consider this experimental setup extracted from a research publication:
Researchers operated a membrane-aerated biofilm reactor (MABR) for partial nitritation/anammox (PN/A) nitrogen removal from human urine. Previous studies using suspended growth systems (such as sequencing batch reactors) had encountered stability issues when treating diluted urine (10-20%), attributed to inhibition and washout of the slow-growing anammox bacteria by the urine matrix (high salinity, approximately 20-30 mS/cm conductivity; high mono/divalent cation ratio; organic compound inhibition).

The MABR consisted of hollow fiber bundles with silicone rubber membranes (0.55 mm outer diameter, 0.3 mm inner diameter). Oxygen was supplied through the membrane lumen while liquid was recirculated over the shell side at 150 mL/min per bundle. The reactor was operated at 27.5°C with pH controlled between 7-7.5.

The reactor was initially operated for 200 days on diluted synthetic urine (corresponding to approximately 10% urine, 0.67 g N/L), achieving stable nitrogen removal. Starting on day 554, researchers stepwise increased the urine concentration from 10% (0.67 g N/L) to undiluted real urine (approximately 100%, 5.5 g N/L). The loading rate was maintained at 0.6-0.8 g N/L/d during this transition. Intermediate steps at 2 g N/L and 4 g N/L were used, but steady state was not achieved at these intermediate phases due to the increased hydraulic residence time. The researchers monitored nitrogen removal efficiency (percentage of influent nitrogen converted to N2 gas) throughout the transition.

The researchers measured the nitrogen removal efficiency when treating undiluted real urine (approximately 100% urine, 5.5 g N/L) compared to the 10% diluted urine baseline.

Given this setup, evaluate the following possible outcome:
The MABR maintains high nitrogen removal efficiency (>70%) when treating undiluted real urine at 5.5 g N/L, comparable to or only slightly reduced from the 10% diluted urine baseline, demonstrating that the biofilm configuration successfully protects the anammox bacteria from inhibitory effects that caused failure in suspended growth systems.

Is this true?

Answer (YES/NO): YES